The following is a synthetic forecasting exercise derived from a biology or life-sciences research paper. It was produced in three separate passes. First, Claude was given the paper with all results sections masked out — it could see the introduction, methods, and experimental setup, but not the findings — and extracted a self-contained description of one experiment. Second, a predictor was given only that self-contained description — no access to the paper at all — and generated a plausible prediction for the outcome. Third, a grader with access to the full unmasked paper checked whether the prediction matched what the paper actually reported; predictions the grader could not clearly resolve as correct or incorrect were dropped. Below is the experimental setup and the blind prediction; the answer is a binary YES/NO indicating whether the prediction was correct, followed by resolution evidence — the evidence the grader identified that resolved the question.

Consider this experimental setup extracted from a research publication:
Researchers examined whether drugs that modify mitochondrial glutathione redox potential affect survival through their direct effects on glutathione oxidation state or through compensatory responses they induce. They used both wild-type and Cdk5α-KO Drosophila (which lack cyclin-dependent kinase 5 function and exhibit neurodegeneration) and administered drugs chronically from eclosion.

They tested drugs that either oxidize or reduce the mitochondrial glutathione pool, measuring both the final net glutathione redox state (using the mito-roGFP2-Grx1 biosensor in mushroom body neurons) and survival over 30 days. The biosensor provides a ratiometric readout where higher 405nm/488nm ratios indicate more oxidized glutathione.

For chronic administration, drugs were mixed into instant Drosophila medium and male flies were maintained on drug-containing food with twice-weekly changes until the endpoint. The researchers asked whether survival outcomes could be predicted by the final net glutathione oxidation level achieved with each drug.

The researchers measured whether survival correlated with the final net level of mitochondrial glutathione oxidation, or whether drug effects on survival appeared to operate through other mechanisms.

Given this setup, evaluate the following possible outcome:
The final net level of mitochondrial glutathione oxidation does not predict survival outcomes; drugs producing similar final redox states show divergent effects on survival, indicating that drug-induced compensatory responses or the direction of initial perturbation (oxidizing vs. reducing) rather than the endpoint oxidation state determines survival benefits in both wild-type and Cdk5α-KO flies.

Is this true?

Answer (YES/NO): YES